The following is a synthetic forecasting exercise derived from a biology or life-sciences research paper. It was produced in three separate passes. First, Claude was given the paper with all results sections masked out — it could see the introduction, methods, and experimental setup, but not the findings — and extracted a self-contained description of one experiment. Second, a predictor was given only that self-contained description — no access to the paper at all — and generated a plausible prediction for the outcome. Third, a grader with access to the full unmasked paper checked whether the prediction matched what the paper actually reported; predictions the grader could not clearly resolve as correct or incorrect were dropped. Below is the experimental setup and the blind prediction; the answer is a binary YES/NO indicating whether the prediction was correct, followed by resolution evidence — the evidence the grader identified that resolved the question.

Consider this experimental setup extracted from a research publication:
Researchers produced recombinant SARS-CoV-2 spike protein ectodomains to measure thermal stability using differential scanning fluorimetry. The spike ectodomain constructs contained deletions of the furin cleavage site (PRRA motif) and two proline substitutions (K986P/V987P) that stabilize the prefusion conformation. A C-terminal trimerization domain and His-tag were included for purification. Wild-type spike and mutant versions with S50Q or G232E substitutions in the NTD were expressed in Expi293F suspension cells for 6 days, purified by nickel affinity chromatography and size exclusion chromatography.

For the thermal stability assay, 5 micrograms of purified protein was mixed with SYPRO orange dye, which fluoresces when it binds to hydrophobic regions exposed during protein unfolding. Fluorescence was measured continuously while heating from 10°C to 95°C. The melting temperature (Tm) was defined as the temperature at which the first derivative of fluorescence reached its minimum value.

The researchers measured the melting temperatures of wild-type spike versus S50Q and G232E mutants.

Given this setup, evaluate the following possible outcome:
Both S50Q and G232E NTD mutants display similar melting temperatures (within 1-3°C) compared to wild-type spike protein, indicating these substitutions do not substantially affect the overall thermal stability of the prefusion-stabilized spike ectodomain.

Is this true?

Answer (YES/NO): YES